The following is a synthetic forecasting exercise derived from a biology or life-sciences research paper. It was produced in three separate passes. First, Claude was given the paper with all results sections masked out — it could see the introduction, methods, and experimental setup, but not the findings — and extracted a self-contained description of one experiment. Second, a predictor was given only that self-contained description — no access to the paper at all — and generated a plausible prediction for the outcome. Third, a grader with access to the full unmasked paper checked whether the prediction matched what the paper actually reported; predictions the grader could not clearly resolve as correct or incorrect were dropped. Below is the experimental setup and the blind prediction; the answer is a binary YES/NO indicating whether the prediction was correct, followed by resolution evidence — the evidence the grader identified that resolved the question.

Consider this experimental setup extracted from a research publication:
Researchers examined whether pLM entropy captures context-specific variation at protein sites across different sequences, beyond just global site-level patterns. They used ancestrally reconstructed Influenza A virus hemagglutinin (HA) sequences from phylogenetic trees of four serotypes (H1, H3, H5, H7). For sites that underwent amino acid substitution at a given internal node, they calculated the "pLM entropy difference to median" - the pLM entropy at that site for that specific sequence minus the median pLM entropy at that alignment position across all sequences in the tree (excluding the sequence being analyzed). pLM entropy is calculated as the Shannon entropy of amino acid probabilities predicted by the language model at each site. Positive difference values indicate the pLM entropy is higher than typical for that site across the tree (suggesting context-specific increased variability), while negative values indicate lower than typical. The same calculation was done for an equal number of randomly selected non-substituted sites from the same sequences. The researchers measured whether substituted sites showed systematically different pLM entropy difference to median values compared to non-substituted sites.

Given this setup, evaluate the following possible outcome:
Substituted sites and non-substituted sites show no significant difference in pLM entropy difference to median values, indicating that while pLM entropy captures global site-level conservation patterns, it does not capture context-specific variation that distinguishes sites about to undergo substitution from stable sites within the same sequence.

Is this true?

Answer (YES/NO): NO